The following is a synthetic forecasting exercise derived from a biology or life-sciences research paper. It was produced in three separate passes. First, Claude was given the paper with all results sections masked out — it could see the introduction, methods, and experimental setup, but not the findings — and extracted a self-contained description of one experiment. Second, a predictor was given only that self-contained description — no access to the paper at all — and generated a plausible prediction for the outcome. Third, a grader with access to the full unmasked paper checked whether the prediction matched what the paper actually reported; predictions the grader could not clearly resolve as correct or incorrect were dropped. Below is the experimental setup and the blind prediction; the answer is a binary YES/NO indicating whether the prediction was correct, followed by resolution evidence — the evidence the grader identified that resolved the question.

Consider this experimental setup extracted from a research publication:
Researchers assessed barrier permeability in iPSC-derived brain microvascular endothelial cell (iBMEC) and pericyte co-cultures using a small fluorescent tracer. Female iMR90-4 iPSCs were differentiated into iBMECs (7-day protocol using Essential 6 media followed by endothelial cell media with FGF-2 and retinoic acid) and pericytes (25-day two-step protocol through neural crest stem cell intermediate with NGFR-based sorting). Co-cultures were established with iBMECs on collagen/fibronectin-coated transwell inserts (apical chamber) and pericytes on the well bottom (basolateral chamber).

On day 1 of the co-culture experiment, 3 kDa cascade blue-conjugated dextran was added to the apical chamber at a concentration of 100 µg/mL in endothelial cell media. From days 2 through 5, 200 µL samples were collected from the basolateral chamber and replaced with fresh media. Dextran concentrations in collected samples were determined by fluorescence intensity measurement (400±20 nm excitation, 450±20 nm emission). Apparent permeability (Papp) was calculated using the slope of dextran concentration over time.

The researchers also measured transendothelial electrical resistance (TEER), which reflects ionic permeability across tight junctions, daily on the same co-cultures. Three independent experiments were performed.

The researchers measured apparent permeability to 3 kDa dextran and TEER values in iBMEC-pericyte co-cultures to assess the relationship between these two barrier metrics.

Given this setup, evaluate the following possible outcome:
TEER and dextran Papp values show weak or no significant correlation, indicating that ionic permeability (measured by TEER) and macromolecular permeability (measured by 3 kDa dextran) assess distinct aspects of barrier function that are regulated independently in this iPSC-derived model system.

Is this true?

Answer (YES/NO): NO